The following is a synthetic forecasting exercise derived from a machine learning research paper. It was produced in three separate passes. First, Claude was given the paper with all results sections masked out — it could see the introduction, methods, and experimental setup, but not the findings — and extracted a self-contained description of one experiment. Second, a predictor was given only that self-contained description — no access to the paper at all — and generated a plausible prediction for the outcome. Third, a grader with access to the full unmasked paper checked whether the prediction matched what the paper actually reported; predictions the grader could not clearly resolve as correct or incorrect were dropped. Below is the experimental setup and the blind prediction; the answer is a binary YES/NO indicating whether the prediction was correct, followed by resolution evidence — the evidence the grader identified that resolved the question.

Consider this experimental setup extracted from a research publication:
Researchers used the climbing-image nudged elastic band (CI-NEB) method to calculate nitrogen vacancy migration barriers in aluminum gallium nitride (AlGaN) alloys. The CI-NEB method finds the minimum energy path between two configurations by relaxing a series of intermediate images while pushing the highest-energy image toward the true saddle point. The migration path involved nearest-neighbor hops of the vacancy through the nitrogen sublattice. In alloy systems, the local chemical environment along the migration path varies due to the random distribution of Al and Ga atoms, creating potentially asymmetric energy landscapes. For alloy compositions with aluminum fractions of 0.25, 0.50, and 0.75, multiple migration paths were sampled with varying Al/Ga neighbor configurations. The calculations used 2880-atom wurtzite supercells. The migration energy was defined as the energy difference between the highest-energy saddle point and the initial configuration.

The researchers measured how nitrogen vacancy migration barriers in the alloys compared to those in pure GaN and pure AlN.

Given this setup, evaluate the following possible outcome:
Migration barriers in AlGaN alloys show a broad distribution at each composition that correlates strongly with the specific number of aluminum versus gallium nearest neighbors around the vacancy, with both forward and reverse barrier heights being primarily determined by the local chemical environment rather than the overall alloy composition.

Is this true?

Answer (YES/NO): NO